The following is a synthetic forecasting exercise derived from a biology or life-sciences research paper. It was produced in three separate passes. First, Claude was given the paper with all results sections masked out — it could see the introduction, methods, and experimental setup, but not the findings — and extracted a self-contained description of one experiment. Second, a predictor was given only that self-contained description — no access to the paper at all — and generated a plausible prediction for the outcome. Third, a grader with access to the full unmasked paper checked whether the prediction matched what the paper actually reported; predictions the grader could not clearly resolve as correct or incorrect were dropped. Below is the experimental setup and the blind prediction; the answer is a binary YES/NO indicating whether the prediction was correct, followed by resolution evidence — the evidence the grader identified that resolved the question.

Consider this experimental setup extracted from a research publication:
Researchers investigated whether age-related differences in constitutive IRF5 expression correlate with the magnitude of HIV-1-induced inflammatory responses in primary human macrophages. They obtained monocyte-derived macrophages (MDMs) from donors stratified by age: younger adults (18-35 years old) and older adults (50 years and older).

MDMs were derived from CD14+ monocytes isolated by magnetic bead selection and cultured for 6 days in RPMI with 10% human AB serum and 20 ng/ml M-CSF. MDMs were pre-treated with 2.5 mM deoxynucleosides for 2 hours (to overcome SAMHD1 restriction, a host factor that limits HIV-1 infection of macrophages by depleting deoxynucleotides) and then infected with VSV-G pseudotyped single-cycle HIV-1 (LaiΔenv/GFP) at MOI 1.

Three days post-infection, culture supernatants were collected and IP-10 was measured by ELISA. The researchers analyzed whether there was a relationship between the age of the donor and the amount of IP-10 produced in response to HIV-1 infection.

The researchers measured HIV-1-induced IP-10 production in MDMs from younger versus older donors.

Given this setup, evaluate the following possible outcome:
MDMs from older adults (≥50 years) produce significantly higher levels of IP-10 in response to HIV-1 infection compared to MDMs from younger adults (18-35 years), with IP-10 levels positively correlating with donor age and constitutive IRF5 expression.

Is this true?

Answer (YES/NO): YES